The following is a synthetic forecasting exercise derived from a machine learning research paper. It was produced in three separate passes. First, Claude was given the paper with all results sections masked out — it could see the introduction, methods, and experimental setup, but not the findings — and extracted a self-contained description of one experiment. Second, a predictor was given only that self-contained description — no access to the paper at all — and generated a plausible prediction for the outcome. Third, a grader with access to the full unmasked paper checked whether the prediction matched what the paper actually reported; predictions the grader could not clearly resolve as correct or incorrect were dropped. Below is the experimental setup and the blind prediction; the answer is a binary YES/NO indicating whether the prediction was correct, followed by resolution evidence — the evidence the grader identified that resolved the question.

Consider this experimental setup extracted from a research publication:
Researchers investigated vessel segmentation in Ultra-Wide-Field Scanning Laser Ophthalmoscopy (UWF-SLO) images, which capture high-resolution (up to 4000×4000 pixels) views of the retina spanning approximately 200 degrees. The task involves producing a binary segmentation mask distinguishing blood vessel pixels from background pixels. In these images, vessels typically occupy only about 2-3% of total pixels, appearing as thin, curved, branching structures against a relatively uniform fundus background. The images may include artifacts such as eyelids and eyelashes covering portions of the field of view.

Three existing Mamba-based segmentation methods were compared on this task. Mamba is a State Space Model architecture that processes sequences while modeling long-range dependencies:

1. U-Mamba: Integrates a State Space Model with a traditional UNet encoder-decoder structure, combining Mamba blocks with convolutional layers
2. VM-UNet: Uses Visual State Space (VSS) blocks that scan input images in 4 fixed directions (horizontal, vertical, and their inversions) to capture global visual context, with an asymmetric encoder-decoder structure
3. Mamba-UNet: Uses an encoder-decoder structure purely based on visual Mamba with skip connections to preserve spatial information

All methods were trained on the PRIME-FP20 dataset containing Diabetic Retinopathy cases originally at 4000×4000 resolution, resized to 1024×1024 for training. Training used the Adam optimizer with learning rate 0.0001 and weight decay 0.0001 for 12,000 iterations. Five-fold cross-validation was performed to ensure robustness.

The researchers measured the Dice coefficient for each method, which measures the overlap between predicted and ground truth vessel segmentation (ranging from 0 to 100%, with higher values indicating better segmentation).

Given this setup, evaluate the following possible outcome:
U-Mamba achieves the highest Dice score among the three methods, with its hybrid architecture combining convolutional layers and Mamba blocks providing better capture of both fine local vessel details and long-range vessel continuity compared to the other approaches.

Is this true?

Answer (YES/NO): YES